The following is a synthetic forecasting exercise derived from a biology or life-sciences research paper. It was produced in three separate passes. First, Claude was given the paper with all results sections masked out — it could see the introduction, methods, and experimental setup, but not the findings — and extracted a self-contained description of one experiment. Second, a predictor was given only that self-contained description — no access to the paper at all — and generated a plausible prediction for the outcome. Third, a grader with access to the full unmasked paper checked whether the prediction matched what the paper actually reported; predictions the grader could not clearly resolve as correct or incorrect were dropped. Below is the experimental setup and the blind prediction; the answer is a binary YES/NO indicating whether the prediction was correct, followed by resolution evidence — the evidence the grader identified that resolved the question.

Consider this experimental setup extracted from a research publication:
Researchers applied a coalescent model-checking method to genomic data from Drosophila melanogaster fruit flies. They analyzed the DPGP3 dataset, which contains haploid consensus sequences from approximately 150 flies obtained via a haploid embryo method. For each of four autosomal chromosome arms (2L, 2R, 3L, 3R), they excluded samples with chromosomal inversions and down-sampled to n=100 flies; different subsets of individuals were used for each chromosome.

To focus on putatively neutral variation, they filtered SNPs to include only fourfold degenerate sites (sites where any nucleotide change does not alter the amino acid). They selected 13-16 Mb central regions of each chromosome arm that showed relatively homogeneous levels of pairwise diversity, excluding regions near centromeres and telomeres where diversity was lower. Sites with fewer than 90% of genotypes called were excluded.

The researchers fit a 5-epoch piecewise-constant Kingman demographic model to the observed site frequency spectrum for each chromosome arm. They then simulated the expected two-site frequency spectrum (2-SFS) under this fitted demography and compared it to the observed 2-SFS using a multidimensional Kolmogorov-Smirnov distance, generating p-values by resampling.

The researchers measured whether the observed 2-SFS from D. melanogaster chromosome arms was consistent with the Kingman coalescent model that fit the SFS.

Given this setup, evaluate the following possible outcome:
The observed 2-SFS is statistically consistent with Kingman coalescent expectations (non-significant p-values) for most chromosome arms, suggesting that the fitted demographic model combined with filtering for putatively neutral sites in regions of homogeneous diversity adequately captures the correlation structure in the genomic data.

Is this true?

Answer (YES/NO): NO